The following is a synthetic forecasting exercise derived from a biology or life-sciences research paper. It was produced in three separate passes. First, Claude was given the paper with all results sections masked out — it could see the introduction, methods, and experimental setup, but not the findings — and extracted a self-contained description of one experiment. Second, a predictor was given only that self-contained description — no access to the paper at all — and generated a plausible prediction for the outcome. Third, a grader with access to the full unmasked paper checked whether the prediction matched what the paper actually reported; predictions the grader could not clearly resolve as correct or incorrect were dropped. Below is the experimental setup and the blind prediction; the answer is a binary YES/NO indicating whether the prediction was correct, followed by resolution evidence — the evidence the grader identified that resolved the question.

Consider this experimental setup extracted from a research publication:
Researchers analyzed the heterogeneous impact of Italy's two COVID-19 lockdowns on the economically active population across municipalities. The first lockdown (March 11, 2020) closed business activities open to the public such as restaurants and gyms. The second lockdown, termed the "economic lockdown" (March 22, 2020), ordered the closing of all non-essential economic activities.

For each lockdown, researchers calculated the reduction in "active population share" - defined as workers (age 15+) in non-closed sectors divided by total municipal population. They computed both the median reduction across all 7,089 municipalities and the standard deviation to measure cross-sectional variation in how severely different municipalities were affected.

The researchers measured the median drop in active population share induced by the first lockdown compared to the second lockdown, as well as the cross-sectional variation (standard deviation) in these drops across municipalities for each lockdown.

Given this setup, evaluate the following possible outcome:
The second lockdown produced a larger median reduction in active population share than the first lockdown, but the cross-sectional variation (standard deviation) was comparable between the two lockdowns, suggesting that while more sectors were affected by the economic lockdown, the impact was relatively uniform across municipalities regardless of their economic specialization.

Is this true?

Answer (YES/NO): NO